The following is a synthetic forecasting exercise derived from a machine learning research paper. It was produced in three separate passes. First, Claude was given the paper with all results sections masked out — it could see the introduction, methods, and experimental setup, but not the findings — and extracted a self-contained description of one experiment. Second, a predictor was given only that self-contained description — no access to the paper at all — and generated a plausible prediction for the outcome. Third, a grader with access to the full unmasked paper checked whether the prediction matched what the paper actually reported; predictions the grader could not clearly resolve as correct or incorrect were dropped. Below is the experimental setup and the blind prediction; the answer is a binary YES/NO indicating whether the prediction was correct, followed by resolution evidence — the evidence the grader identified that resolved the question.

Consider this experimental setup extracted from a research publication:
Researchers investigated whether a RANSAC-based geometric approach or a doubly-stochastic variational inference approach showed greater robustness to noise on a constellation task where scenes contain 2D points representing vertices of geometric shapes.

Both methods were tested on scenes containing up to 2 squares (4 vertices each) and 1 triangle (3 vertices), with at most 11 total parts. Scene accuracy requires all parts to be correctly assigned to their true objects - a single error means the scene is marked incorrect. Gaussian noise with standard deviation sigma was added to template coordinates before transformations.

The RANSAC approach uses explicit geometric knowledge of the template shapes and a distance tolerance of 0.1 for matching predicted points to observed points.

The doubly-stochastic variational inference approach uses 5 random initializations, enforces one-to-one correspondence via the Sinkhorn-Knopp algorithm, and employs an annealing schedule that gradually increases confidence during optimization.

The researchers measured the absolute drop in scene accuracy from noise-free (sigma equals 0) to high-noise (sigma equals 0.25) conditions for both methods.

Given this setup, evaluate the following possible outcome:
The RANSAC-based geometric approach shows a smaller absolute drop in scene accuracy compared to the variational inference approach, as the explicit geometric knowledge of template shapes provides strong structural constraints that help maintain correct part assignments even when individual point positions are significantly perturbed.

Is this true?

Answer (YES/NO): YES